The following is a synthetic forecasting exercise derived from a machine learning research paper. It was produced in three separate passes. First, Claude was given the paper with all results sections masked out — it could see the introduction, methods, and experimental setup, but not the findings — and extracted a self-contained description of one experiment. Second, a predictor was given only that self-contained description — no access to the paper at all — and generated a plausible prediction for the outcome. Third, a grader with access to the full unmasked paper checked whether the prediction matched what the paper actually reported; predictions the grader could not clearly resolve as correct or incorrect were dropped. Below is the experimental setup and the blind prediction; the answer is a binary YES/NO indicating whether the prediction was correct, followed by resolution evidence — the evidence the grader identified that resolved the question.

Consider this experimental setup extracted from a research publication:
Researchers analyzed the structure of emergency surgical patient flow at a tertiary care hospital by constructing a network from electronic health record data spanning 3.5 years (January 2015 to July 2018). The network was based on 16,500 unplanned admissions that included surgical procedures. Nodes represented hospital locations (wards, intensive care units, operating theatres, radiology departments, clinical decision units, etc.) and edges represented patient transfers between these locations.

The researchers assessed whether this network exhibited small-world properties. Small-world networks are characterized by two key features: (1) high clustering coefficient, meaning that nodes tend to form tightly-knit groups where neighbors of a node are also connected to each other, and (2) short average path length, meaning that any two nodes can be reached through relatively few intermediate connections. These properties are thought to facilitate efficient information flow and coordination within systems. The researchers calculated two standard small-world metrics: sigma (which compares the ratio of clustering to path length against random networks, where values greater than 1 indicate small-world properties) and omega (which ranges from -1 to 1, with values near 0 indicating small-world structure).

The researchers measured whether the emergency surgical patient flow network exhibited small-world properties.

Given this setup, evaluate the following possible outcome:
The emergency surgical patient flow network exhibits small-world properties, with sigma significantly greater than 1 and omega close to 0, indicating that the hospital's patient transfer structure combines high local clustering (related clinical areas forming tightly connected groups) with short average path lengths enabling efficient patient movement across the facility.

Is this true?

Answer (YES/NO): NO